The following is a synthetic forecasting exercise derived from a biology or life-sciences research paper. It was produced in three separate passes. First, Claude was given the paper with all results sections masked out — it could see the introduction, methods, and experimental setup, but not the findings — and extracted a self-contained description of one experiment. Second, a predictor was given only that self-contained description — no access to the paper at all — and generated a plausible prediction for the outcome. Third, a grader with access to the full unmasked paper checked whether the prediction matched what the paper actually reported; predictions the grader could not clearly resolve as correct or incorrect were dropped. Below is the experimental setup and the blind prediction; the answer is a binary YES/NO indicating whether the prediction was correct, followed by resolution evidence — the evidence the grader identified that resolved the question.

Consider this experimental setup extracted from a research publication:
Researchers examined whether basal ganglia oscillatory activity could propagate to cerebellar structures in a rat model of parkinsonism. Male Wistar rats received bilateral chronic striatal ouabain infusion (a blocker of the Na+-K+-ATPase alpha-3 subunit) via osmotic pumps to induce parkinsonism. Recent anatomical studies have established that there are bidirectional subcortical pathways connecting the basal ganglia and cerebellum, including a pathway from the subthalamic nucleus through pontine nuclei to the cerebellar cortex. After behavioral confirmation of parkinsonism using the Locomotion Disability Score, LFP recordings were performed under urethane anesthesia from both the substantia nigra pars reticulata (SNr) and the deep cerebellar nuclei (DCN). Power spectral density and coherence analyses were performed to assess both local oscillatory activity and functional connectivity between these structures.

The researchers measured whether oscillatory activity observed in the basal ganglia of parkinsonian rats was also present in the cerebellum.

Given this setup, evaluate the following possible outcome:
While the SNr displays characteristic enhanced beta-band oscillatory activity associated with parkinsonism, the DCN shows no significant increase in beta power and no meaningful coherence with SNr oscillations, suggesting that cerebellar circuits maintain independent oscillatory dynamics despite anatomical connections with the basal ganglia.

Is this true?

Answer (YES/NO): NO